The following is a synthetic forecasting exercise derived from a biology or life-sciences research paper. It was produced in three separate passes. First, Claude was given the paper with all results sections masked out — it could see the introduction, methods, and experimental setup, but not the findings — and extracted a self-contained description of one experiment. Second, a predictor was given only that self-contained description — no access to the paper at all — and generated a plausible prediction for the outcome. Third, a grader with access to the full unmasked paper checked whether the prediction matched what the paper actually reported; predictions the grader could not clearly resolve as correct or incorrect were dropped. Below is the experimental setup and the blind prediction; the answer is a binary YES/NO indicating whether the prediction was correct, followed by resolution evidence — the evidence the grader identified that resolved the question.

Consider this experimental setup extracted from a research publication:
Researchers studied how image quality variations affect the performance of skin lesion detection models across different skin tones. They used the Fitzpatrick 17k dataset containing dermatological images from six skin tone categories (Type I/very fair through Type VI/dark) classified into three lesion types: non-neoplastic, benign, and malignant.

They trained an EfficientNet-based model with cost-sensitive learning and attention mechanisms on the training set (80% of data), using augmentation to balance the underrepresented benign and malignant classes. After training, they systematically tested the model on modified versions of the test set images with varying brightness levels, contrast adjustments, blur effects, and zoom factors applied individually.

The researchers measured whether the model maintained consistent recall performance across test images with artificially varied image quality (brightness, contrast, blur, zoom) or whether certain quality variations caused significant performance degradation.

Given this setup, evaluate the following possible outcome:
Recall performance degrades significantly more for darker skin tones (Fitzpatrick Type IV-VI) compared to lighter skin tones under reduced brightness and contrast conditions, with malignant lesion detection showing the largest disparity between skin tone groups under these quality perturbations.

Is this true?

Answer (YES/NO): NO